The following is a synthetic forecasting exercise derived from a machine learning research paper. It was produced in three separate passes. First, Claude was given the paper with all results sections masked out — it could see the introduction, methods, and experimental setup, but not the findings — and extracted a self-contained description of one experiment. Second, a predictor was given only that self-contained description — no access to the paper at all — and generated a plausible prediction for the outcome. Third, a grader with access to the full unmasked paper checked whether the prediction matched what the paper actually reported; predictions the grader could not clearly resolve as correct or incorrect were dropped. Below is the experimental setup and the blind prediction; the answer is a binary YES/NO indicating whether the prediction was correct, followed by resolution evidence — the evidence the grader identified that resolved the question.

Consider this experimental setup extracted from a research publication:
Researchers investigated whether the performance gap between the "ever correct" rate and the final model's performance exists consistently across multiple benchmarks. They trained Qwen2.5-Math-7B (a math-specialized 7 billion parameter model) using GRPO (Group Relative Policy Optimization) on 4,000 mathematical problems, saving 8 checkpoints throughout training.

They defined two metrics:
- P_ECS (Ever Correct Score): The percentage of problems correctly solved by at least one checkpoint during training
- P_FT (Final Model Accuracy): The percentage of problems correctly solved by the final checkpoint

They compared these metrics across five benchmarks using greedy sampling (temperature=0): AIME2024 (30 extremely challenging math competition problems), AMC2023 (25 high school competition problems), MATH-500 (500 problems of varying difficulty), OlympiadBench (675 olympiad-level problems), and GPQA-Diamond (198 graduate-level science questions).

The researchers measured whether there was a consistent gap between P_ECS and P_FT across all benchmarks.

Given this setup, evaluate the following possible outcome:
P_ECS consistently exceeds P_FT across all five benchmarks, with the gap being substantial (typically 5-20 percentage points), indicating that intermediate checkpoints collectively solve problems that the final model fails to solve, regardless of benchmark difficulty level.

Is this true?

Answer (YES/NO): NO